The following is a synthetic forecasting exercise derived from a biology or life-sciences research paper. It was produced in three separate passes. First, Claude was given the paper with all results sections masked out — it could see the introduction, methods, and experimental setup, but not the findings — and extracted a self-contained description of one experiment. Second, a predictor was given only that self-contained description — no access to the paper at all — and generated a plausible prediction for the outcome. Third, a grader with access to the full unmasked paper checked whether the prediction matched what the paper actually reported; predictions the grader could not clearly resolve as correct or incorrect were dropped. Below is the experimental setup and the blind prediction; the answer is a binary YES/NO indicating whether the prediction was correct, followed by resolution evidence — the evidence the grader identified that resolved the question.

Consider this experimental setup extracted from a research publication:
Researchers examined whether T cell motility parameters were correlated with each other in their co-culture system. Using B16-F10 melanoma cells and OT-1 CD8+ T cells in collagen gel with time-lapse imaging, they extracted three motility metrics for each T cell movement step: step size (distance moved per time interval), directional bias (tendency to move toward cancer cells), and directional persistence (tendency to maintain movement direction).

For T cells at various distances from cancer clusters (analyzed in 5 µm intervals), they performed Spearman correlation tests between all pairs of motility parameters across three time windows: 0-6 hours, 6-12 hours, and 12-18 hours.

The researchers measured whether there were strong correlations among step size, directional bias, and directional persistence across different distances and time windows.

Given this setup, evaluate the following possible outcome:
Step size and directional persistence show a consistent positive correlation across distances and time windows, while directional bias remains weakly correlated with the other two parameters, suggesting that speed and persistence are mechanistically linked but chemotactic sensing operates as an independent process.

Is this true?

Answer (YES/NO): NO